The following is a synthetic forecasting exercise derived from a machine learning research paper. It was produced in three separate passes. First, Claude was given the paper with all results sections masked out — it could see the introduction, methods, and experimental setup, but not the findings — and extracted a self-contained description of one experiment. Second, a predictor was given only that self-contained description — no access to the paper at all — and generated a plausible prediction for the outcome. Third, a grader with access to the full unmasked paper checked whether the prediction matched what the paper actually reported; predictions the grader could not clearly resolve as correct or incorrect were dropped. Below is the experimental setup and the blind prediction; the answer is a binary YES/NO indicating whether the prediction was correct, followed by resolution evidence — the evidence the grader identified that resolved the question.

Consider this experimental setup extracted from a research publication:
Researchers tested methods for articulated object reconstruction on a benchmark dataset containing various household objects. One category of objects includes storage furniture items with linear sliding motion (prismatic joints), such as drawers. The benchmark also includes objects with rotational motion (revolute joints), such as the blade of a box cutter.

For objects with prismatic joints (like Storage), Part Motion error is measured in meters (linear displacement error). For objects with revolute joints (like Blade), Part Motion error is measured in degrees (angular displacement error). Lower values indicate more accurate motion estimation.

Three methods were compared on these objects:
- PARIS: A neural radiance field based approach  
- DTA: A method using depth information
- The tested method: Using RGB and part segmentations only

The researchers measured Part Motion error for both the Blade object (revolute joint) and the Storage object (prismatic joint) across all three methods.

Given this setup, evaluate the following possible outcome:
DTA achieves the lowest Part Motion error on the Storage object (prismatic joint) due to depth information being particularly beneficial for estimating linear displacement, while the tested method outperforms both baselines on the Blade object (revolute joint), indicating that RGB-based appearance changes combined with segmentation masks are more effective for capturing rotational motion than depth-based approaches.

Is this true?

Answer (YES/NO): NO